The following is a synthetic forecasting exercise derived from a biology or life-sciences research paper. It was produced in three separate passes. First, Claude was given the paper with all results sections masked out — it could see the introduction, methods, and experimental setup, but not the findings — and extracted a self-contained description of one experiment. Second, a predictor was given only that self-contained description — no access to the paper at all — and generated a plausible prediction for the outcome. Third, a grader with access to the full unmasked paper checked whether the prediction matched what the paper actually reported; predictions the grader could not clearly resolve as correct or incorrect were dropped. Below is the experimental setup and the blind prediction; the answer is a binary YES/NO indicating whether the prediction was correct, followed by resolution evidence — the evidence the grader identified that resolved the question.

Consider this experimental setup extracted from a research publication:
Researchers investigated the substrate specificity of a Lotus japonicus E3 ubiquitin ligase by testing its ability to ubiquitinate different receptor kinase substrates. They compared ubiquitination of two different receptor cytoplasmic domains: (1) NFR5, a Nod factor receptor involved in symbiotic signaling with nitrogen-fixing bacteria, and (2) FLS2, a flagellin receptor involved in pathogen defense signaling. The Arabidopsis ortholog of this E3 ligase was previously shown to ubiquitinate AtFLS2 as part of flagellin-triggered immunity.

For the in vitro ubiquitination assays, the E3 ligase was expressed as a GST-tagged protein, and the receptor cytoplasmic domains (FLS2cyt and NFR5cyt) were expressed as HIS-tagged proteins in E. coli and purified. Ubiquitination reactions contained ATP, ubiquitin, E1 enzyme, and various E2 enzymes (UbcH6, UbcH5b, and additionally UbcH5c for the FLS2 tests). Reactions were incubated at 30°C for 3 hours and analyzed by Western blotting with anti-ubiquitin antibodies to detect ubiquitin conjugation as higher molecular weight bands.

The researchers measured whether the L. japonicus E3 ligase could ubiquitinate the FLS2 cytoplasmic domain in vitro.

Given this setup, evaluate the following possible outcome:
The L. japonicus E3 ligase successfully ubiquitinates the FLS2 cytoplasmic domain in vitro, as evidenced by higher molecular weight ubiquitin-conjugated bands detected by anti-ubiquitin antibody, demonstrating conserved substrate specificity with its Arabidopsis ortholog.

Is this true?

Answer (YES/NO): NO